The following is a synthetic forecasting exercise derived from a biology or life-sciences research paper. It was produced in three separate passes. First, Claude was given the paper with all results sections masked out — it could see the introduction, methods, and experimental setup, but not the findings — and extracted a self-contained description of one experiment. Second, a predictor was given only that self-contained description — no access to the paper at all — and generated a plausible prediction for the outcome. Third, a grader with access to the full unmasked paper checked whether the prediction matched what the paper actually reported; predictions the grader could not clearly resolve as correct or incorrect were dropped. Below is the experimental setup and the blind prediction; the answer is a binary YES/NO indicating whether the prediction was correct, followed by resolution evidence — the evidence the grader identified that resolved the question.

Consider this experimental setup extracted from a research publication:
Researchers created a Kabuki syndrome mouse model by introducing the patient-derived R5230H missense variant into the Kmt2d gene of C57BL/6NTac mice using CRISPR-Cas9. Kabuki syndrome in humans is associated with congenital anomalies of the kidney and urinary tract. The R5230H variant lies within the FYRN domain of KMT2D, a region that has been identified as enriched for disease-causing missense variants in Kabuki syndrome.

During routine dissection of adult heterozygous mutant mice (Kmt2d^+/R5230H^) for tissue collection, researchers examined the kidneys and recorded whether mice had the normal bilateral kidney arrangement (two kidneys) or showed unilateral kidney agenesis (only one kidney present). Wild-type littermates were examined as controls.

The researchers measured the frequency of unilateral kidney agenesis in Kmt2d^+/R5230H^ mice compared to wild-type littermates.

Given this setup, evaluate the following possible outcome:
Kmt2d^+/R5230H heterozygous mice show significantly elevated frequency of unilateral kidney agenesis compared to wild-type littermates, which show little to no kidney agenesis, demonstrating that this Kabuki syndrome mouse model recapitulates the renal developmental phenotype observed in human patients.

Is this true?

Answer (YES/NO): YES